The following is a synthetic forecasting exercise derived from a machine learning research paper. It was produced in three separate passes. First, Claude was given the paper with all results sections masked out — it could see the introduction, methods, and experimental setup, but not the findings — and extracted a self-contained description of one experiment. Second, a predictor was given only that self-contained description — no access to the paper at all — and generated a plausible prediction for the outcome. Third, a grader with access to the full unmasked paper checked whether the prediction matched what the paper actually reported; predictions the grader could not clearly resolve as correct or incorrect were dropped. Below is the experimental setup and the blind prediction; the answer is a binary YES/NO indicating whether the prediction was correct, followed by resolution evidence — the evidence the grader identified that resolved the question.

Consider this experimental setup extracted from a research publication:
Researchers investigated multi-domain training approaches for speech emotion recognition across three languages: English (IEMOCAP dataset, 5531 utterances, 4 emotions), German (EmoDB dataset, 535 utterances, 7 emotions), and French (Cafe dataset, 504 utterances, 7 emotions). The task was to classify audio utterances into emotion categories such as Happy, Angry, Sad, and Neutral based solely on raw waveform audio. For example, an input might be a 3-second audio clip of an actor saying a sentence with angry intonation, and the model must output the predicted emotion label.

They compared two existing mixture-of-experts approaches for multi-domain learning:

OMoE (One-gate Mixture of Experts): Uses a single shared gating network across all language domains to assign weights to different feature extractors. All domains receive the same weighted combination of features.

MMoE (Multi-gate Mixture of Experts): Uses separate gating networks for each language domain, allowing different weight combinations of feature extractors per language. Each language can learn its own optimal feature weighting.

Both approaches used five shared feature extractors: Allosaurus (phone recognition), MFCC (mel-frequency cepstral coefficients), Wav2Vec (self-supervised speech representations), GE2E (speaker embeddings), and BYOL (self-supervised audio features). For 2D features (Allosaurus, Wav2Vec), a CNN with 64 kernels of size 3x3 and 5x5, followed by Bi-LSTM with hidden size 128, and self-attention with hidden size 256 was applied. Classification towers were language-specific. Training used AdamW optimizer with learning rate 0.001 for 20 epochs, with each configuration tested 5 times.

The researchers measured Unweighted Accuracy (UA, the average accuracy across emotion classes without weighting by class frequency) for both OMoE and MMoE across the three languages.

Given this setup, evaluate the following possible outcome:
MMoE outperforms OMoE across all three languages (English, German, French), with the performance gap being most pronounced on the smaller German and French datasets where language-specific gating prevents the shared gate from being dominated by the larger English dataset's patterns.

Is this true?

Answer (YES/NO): NO